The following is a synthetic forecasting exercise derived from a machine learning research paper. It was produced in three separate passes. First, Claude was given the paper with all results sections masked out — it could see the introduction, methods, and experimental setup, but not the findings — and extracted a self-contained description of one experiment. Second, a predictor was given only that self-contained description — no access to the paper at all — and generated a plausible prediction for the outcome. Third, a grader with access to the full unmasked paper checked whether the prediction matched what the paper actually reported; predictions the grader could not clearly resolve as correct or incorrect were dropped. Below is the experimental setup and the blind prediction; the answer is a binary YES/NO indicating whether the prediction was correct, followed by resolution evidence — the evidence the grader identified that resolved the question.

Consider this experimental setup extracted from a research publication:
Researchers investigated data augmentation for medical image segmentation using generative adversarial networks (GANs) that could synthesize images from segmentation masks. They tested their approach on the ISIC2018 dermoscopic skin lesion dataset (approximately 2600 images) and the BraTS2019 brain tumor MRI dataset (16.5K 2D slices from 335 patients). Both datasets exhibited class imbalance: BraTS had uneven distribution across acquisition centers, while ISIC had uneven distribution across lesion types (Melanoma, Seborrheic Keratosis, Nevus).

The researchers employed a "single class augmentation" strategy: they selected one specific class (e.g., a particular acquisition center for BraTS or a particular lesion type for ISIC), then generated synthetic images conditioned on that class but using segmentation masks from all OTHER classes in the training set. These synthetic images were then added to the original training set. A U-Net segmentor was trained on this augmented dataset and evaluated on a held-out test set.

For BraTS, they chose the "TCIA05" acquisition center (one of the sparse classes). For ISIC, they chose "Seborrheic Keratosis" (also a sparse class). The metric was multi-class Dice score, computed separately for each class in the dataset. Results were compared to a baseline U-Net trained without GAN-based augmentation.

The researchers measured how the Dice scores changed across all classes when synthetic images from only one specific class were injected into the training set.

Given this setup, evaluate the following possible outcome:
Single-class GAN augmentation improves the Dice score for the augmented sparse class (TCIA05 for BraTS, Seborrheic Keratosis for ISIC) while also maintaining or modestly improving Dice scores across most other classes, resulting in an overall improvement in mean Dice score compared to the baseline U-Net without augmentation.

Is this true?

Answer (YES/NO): NO